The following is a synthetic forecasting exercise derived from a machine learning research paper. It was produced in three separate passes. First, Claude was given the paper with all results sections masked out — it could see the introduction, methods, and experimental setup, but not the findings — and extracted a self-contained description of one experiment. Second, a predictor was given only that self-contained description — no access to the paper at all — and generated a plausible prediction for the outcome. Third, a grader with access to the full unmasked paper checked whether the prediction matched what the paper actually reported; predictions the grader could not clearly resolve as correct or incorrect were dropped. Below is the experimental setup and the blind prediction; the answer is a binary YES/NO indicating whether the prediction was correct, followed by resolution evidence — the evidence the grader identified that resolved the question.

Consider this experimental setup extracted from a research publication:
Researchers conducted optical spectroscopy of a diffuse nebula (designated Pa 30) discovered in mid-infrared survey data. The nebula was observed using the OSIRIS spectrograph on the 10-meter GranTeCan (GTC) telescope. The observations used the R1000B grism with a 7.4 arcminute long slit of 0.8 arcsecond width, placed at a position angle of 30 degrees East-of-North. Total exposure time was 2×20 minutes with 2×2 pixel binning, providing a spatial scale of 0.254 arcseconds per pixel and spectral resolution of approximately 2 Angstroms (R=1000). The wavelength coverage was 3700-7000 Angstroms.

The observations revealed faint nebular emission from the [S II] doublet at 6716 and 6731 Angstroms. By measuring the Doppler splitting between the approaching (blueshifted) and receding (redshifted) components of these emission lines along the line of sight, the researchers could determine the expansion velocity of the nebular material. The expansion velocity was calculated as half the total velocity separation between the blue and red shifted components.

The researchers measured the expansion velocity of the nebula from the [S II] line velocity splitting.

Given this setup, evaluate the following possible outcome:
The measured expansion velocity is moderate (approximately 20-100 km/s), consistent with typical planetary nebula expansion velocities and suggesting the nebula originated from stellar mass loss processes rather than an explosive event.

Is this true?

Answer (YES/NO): NO